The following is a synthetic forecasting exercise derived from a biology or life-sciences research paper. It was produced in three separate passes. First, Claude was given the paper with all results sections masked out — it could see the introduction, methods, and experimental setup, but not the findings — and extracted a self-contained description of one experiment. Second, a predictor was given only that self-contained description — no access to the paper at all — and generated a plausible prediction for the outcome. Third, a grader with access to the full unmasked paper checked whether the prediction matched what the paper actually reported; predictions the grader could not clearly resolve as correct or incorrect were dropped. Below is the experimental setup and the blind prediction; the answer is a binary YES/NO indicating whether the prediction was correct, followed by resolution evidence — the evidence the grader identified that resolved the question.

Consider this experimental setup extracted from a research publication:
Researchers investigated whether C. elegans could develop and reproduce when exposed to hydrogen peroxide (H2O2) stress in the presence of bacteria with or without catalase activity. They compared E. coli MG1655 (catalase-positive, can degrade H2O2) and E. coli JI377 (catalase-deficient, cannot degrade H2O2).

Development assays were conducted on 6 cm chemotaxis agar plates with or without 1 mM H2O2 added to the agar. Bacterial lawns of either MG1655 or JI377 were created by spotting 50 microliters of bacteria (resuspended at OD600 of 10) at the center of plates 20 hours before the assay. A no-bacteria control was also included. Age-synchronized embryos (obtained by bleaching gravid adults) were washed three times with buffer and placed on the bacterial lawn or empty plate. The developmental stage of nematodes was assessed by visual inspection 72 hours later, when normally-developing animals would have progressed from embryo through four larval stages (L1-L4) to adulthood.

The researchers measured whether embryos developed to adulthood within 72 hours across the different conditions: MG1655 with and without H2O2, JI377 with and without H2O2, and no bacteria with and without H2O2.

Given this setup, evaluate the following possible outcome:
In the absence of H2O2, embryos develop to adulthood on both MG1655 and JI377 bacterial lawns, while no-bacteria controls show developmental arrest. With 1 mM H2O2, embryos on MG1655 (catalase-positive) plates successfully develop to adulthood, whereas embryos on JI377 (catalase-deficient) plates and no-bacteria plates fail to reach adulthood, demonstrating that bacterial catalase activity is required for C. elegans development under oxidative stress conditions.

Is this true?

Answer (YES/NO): YES